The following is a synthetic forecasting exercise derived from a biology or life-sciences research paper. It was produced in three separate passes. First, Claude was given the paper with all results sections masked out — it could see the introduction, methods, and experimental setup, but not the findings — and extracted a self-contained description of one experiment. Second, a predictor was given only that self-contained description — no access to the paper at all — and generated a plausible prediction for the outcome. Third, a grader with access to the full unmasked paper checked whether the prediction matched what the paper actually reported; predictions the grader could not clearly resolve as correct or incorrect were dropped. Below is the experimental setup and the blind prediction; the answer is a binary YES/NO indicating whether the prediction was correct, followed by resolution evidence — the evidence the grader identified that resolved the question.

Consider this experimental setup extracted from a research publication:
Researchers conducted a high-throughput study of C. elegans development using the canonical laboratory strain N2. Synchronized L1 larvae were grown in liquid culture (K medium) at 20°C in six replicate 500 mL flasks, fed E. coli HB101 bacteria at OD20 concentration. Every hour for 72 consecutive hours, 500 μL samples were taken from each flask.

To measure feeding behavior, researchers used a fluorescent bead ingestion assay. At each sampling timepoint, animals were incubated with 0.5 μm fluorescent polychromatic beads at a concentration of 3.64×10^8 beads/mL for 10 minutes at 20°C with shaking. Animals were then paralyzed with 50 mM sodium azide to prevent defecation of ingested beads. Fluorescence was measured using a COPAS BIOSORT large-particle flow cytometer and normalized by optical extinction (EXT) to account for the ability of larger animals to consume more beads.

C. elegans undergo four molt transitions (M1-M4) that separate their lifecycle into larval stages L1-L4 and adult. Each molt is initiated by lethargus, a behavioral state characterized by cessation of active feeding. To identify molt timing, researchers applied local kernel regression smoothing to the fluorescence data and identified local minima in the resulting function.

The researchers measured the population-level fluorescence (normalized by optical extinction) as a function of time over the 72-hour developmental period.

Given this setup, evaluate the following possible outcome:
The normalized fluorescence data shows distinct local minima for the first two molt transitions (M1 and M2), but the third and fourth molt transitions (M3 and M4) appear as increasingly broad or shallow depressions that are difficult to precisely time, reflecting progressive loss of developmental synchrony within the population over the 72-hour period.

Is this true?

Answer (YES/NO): NO